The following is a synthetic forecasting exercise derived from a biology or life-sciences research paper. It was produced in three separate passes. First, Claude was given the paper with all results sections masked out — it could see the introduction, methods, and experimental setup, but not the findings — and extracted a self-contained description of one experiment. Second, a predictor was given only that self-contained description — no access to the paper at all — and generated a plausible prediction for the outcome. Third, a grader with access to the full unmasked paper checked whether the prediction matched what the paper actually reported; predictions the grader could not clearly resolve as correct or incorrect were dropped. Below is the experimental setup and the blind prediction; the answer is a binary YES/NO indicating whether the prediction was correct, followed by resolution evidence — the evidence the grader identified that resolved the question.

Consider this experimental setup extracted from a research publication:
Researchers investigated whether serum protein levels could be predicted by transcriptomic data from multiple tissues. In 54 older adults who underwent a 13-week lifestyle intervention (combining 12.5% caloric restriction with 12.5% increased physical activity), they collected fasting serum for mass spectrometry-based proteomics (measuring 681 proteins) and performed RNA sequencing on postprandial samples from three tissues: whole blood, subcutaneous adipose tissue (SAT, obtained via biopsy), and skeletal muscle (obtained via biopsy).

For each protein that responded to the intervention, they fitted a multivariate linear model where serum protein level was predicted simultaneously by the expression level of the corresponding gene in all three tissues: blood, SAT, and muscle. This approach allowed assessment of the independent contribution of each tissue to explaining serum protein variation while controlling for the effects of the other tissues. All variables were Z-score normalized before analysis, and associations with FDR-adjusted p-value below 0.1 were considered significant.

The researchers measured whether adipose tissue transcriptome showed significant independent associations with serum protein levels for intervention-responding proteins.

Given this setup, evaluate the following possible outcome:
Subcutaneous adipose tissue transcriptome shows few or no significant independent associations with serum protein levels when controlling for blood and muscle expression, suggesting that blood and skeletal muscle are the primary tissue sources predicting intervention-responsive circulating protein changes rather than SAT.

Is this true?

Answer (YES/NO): NO